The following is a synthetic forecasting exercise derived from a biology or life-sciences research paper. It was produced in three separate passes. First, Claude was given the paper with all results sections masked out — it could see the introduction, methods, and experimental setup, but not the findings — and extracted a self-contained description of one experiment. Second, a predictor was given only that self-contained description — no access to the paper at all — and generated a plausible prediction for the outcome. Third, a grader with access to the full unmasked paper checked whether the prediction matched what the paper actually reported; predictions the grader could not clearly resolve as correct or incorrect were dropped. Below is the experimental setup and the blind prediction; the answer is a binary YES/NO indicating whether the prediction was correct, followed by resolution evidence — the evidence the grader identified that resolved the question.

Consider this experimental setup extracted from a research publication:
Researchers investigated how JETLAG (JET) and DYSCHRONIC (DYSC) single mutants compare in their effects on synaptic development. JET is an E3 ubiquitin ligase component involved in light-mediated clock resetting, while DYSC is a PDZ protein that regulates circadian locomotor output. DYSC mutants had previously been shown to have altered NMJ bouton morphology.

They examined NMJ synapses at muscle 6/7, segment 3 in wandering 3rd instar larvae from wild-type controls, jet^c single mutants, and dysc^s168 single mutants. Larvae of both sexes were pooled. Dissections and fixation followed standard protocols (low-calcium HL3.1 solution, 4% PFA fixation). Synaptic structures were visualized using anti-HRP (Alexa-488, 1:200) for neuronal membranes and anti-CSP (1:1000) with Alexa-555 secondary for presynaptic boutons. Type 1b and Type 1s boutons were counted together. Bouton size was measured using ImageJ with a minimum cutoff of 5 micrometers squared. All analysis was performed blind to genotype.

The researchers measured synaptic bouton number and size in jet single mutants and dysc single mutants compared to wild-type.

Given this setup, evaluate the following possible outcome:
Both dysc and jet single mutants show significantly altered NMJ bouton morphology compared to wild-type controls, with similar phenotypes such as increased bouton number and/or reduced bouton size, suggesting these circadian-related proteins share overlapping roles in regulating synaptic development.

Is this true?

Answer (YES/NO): NO